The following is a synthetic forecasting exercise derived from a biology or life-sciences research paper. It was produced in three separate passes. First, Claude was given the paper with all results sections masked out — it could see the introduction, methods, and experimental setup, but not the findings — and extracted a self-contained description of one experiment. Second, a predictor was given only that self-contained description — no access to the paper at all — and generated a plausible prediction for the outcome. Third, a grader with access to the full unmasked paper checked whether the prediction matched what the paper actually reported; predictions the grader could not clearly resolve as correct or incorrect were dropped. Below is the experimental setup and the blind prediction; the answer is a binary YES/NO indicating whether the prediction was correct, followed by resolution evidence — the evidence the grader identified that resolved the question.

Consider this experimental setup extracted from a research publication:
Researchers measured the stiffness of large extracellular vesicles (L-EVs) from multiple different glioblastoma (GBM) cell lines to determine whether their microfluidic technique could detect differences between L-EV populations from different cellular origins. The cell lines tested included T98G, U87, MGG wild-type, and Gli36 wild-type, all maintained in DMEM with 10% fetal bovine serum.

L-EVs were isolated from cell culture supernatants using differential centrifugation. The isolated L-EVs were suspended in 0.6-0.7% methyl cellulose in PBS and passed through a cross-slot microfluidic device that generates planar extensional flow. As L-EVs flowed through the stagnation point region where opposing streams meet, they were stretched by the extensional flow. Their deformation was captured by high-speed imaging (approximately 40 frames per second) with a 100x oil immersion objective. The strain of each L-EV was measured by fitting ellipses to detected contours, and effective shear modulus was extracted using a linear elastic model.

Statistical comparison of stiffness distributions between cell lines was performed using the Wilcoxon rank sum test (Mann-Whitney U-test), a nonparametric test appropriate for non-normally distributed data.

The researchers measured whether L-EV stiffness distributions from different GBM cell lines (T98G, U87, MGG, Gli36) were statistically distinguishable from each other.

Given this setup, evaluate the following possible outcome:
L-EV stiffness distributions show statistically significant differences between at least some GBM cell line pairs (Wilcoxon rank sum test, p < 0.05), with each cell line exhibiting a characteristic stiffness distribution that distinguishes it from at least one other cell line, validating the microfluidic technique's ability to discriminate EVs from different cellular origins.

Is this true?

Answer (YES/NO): NO